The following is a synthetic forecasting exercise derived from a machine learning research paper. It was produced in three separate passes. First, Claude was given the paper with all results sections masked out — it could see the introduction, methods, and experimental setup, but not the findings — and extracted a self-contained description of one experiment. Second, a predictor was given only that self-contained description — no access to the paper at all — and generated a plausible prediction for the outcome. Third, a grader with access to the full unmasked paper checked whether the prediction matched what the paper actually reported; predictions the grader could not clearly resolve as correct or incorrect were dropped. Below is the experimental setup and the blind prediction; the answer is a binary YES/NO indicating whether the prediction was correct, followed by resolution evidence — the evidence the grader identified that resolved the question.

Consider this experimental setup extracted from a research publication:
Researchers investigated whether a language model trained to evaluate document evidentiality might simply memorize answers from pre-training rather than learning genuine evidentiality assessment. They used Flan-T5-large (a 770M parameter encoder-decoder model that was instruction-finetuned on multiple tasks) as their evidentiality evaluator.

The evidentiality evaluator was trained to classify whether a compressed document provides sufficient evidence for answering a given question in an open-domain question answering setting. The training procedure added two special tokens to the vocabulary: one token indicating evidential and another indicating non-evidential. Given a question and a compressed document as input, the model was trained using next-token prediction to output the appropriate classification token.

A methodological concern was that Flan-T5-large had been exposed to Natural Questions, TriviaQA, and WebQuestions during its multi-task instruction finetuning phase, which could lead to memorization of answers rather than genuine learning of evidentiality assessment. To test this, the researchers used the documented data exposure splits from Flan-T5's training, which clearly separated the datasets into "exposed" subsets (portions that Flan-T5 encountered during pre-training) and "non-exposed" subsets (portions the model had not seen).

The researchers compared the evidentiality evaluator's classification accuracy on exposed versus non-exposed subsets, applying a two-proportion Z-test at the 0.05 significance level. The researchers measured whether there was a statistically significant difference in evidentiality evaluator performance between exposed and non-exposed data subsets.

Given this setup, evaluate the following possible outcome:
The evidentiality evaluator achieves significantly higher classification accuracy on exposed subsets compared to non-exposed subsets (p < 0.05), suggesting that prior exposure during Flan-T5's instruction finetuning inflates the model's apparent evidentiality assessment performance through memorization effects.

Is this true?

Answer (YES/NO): NO